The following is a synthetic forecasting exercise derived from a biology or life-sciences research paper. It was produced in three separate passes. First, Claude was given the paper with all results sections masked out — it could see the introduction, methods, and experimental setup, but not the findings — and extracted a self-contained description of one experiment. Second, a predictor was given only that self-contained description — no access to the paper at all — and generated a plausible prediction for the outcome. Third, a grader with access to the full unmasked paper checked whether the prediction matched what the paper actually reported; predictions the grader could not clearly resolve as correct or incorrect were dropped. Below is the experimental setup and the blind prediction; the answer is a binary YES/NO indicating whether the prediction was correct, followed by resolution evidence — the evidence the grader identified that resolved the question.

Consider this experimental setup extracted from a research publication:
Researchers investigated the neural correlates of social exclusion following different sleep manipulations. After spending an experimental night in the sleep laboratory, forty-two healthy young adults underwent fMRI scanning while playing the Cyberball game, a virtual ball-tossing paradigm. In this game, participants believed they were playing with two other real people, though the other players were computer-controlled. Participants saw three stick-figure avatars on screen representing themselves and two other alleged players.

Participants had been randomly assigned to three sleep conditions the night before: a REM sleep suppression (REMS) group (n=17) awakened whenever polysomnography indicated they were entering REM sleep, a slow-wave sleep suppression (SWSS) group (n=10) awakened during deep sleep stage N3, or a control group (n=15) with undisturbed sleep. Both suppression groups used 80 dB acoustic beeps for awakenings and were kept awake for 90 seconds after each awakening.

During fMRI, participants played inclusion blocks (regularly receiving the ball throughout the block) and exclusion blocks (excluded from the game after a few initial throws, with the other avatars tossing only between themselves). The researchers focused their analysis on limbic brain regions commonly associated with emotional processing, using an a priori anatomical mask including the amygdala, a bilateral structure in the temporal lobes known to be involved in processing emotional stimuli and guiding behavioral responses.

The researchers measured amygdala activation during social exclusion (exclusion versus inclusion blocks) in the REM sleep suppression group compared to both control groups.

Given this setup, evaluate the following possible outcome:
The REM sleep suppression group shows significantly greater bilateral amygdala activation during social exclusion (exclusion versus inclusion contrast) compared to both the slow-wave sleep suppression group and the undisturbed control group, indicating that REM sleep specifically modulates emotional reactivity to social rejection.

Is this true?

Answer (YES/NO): NO